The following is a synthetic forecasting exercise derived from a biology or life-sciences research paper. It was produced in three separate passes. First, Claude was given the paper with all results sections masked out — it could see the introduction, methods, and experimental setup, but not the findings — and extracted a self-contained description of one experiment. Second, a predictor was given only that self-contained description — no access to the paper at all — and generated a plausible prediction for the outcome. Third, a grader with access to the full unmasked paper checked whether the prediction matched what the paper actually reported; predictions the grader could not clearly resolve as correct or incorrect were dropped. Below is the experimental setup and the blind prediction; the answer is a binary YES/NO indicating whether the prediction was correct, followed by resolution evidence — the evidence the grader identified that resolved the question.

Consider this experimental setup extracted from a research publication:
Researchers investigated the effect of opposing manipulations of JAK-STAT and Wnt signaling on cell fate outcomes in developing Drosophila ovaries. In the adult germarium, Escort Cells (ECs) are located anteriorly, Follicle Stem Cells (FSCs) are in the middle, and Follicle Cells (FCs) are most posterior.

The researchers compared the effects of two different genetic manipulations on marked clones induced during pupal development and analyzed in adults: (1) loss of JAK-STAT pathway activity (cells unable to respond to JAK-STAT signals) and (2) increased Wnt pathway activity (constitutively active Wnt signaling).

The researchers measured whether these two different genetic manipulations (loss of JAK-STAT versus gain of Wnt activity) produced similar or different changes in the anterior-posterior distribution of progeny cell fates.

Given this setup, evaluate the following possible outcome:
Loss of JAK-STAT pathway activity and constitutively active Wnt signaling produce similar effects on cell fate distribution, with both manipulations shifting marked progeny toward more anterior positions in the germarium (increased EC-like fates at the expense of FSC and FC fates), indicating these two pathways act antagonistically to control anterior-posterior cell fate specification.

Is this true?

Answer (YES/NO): YES